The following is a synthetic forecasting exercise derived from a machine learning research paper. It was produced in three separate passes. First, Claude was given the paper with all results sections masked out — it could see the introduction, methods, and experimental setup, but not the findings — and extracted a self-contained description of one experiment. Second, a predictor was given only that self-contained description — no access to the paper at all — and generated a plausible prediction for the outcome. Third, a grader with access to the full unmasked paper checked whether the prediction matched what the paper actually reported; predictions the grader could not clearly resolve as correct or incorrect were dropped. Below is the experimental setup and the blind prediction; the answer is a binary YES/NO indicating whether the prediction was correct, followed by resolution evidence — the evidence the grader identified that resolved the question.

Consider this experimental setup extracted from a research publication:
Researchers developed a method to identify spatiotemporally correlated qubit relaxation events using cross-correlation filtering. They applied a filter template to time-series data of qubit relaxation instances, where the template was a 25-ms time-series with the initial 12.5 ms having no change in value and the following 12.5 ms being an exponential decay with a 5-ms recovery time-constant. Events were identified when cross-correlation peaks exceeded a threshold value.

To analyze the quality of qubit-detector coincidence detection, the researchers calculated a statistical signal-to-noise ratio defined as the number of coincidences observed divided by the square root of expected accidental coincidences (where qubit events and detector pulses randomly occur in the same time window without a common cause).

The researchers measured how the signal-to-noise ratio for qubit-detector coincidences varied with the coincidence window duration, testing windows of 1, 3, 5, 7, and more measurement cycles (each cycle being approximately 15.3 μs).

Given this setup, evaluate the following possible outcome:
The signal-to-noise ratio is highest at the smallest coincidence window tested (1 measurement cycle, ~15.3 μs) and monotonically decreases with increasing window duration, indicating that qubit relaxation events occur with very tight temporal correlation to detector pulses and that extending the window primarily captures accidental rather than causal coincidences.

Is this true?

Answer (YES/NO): NO